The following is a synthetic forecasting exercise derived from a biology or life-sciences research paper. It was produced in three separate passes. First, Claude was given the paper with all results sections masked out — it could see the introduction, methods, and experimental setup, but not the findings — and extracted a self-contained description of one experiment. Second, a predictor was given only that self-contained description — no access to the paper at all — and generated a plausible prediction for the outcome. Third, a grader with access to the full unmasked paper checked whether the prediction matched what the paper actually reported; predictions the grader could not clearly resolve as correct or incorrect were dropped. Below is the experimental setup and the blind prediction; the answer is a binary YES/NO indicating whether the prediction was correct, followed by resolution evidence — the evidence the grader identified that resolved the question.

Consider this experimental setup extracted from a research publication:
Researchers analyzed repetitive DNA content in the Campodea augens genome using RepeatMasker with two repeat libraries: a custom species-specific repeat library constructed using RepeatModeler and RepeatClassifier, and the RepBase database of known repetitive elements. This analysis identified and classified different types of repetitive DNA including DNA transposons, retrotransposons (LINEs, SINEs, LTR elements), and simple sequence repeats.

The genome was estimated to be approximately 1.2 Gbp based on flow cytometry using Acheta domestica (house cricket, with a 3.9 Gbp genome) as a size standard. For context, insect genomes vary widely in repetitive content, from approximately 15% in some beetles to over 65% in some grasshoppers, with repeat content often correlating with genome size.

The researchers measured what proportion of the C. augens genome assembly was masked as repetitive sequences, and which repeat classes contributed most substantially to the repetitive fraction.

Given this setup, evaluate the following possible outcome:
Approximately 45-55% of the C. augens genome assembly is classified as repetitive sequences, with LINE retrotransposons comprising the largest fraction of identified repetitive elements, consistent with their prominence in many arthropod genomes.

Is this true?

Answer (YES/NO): NO